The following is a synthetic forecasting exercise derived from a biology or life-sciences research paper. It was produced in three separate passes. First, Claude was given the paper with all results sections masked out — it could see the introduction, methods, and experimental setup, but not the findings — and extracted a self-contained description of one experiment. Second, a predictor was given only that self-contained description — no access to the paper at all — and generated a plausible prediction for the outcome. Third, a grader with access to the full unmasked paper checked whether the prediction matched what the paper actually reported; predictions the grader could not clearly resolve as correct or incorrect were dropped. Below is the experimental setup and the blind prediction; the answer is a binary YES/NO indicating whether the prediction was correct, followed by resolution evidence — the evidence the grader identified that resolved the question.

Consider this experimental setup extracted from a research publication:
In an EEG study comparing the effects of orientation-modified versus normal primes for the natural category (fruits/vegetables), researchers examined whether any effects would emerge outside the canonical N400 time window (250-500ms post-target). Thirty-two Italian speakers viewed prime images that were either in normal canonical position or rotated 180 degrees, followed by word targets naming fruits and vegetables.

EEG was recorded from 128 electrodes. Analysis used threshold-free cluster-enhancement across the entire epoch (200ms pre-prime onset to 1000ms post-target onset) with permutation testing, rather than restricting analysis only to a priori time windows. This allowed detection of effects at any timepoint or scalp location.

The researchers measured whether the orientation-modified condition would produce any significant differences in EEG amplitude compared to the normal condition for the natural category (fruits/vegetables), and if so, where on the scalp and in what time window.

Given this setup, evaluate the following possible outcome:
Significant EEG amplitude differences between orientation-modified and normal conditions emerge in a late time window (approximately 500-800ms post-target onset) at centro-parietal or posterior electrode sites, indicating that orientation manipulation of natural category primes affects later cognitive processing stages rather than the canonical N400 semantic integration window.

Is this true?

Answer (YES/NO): NO